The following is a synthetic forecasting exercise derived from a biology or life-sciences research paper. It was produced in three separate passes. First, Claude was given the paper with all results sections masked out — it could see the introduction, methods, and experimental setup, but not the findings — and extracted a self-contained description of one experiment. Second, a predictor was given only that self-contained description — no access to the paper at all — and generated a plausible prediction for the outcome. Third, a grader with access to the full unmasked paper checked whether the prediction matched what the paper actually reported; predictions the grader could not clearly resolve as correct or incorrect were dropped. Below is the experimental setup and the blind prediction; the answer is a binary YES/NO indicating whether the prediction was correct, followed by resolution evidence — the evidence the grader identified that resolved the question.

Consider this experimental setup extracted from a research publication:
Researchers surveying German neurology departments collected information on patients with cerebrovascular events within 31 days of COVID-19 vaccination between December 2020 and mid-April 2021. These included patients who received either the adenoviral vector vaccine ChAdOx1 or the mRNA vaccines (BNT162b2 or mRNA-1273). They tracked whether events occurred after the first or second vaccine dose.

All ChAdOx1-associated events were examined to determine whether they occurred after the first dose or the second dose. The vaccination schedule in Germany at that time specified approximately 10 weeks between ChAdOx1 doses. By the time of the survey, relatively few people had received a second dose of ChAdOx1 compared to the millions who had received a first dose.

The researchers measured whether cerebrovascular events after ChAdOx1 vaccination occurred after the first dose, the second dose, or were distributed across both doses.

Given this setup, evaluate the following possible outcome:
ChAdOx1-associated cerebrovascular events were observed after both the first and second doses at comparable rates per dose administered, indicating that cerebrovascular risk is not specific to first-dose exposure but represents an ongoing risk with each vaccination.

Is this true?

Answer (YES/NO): NO